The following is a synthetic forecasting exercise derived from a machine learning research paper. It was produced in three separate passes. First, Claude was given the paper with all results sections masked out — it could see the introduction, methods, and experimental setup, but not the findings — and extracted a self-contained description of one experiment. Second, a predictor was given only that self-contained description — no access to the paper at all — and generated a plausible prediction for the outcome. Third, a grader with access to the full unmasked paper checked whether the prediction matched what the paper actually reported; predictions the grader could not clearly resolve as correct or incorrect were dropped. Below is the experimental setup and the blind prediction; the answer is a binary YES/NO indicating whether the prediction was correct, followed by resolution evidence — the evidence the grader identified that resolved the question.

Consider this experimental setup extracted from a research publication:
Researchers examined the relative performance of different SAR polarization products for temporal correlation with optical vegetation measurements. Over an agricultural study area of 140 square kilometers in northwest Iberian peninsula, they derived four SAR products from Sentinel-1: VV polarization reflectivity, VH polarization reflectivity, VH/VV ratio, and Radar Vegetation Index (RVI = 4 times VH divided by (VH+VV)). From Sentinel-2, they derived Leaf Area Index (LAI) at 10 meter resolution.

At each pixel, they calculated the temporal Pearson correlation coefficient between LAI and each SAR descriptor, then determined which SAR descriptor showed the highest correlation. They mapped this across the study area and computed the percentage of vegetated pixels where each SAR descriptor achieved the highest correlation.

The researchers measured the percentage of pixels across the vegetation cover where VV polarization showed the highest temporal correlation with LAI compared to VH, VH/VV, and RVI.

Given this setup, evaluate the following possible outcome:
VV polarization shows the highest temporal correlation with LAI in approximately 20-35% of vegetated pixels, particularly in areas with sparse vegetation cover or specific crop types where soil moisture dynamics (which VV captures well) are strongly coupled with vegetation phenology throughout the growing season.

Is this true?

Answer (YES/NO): NO